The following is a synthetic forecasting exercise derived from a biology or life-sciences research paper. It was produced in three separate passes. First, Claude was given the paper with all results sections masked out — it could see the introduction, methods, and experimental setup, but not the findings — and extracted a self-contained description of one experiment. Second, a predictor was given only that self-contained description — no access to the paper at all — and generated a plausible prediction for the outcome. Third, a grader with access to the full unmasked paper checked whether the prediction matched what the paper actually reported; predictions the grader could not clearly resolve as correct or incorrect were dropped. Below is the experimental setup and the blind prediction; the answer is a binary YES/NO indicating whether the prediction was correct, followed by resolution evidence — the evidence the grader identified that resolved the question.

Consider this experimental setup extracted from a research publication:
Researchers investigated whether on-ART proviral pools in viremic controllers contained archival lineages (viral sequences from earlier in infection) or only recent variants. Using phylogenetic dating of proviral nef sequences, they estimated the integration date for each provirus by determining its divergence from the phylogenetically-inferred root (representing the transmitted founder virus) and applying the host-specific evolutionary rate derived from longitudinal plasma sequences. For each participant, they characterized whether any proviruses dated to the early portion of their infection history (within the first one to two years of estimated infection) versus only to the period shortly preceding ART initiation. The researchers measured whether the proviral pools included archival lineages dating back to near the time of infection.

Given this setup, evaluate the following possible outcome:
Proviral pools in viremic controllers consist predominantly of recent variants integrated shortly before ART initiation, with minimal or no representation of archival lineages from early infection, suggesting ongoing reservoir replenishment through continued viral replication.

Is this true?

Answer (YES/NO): NO